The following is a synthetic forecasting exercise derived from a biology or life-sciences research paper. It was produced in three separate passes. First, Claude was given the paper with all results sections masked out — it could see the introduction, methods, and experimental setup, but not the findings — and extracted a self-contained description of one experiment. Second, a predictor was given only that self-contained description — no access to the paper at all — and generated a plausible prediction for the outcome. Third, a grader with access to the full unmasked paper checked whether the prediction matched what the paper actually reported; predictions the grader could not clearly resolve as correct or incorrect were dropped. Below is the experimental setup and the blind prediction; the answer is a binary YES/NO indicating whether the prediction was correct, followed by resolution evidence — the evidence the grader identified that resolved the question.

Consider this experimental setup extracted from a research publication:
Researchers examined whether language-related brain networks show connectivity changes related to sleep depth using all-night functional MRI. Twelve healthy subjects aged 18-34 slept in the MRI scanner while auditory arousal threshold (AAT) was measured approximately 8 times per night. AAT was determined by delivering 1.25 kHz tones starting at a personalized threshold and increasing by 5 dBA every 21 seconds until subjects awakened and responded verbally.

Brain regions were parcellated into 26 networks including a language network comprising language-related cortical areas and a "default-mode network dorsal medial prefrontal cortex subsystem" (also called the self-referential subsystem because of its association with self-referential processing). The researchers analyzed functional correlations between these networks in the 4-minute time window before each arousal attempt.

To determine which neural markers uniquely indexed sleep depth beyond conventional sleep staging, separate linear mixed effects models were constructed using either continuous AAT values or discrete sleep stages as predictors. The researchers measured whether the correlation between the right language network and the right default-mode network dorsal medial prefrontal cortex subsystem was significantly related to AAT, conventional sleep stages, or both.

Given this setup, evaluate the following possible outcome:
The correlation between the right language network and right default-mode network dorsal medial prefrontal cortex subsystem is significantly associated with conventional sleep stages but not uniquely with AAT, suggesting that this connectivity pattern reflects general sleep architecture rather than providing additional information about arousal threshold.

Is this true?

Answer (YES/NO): NO